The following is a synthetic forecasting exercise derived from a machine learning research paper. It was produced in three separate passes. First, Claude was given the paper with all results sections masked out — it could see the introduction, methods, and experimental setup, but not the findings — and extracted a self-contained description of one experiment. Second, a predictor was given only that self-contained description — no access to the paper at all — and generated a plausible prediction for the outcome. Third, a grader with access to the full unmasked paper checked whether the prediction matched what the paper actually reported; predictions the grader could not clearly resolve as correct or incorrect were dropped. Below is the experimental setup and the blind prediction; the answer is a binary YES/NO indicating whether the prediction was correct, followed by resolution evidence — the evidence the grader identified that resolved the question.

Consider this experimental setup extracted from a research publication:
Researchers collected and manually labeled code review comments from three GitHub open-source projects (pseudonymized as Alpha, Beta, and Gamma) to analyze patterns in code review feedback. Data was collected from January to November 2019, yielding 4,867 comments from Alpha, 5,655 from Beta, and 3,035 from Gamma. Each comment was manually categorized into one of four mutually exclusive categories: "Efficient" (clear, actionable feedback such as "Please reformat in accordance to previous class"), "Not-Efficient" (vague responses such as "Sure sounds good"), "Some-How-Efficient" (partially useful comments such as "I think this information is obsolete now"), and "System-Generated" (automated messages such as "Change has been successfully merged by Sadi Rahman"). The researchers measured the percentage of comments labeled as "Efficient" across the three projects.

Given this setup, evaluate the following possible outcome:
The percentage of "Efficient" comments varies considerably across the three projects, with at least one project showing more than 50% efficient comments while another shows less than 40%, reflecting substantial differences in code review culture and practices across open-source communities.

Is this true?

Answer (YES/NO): NO